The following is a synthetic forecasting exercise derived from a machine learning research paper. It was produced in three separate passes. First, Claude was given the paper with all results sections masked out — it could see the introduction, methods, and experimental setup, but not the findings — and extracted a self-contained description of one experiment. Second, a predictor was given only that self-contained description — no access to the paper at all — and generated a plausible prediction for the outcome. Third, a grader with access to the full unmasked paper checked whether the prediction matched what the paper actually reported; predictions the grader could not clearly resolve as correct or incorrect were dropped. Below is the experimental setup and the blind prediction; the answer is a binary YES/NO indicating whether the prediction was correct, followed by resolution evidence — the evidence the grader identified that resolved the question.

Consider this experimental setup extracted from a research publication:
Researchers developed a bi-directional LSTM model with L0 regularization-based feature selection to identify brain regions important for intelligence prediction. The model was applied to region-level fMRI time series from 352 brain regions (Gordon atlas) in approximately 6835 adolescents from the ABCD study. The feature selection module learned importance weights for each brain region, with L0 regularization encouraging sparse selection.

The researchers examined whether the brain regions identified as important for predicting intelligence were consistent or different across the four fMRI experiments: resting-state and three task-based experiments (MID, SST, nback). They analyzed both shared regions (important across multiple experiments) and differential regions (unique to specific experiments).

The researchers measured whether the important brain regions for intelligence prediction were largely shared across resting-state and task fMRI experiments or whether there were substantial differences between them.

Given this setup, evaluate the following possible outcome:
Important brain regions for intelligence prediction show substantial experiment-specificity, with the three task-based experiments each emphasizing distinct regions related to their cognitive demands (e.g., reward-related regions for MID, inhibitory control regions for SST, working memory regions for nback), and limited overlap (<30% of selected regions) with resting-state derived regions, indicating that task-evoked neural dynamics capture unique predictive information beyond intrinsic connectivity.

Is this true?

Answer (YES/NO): NO